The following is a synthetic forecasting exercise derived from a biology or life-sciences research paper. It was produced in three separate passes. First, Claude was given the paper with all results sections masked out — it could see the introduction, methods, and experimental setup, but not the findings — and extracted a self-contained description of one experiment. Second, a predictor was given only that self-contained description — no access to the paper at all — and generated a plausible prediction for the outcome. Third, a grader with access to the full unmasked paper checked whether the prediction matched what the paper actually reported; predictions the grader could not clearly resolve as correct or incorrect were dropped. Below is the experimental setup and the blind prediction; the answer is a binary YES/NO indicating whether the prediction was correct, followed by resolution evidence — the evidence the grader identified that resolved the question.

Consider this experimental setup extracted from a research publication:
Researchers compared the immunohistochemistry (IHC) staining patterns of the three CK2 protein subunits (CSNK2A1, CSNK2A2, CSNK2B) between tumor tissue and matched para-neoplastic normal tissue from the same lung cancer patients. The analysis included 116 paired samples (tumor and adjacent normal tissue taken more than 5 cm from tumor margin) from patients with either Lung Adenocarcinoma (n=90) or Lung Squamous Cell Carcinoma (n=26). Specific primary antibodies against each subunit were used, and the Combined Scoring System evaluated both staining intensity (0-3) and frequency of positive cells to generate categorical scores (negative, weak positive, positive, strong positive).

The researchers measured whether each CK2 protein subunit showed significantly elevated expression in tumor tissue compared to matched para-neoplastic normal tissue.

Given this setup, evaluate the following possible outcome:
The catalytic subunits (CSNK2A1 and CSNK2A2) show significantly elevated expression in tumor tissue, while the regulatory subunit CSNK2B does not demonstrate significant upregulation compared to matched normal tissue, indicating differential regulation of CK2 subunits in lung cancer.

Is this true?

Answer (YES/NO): NO